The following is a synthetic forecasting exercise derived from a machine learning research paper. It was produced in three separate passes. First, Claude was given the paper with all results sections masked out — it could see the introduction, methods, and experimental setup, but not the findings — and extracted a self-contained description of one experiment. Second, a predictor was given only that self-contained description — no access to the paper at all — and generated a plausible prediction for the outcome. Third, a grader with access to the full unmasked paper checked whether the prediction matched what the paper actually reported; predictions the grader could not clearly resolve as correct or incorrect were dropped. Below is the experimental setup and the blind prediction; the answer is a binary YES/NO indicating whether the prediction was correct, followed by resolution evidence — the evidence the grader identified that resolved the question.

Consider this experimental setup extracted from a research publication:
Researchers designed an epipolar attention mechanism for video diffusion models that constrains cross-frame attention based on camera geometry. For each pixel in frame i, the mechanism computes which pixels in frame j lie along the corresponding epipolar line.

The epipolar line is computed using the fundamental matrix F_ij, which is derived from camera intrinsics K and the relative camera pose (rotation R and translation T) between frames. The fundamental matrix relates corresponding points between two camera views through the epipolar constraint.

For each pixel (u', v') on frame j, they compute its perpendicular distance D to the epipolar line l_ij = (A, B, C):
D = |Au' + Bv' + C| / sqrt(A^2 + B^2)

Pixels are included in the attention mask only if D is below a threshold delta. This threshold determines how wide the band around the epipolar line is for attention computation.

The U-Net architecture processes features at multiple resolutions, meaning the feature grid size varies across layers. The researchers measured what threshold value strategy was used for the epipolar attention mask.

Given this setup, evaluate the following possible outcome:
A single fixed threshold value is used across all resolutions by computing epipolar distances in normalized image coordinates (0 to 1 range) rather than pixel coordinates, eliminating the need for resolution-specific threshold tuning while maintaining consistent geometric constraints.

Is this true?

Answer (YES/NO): NO